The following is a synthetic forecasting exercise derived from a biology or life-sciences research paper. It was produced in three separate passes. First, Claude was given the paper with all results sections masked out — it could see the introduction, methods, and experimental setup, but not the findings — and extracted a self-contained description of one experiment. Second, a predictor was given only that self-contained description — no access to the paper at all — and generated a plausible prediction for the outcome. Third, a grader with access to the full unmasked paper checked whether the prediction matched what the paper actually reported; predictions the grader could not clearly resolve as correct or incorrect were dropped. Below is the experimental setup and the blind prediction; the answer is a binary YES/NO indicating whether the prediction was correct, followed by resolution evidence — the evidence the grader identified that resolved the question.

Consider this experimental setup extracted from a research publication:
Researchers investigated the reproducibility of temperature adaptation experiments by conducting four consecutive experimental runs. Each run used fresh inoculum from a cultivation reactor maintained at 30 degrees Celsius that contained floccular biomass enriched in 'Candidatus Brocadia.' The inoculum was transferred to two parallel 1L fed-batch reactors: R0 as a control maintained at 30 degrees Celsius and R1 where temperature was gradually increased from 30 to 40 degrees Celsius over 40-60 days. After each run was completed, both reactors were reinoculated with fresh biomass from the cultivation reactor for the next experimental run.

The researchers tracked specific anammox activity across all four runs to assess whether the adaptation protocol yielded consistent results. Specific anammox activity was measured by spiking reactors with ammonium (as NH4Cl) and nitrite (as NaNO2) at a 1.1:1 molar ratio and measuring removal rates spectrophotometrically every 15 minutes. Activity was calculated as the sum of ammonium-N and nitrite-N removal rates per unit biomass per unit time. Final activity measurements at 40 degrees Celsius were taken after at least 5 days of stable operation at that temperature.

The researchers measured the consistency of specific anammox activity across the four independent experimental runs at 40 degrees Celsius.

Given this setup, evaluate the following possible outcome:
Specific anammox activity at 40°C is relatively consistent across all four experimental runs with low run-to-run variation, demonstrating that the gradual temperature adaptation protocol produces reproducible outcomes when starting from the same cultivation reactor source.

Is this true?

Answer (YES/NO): NO